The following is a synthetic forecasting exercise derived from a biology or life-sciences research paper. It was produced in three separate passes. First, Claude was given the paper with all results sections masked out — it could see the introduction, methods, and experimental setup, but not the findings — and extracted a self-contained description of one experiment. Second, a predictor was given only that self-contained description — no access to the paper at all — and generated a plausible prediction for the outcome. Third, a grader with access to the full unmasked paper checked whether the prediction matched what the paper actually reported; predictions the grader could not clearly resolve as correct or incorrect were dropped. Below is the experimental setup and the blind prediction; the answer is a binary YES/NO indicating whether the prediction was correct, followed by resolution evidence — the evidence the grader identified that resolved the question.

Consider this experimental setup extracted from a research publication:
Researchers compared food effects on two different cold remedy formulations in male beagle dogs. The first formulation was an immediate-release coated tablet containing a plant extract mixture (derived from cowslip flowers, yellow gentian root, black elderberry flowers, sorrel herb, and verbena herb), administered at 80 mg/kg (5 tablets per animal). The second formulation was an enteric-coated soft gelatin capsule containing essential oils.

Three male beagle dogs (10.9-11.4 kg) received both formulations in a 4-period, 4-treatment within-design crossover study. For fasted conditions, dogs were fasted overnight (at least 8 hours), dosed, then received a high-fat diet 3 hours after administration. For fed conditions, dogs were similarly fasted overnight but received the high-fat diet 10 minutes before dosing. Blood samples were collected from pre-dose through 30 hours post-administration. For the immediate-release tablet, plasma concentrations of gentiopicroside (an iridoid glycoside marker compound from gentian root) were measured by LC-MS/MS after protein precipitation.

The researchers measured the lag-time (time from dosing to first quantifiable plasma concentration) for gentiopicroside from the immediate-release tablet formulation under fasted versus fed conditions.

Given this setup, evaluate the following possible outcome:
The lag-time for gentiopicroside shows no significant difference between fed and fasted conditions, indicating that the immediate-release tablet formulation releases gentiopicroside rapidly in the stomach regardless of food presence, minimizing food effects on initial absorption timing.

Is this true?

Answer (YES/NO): YES